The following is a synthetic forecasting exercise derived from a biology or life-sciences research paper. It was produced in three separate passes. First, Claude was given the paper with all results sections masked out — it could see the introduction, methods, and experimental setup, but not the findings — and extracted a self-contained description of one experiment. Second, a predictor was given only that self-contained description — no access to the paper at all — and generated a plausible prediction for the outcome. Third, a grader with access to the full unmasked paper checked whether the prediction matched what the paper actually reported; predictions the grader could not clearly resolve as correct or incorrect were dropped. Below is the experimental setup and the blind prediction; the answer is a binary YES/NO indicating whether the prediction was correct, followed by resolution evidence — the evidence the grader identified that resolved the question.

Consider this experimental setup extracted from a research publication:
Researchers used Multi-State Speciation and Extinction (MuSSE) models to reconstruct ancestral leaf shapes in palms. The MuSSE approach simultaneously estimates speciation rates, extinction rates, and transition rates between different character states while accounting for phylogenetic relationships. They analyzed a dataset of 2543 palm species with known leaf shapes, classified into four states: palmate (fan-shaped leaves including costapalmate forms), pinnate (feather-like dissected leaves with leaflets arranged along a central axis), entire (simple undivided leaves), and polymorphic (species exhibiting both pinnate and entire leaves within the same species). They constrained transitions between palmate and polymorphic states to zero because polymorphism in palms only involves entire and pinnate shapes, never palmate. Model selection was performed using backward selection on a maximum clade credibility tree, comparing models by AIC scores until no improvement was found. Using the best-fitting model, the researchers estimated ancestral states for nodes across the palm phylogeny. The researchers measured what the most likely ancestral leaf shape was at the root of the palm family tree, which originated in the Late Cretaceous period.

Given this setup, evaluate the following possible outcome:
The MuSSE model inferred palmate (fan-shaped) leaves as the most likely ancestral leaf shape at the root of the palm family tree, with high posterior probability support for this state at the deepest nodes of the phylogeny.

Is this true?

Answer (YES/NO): NO